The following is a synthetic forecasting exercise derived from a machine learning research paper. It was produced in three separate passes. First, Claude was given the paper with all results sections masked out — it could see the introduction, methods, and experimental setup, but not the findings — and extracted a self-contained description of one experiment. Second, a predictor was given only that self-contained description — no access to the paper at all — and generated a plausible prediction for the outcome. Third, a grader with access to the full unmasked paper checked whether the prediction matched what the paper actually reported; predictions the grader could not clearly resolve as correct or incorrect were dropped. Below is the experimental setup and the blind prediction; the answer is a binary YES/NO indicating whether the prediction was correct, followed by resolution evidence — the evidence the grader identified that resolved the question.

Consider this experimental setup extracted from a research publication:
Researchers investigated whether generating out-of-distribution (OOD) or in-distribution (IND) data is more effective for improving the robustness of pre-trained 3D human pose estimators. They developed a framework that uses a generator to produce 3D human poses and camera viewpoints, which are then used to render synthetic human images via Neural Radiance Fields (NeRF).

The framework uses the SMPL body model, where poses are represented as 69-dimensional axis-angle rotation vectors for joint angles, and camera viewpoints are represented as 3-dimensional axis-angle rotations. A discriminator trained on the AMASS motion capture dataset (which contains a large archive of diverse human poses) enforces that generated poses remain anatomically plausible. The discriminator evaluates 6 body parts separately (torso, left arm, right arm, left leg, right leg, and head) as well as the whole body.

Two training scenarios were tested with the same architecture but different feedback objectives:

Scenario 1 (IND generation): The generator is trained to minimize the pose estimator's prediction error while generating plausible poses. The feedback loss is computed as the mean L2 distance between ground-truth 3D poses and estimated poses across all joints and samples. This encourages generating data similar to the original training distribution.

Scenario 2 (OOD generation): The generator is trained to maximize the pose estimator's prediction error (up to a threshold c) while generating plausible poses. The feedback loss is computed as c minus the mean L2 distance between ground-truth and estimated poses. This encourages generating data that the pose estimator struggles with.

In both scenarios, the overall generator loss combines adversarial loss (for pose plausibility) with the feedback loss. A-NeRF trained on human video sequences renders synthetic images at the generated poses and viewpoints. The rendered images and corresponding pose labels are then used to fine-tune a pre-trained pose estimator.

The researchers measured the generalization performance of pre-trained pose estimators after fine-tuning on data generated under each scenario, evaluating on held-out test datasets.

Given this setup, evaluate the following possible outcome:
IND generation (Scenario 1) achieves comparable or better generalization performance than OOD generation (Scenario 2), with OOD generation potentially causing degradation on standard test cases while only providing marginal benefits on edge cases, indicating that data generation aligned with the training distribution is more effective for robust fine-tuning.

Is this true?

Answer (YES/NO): NO